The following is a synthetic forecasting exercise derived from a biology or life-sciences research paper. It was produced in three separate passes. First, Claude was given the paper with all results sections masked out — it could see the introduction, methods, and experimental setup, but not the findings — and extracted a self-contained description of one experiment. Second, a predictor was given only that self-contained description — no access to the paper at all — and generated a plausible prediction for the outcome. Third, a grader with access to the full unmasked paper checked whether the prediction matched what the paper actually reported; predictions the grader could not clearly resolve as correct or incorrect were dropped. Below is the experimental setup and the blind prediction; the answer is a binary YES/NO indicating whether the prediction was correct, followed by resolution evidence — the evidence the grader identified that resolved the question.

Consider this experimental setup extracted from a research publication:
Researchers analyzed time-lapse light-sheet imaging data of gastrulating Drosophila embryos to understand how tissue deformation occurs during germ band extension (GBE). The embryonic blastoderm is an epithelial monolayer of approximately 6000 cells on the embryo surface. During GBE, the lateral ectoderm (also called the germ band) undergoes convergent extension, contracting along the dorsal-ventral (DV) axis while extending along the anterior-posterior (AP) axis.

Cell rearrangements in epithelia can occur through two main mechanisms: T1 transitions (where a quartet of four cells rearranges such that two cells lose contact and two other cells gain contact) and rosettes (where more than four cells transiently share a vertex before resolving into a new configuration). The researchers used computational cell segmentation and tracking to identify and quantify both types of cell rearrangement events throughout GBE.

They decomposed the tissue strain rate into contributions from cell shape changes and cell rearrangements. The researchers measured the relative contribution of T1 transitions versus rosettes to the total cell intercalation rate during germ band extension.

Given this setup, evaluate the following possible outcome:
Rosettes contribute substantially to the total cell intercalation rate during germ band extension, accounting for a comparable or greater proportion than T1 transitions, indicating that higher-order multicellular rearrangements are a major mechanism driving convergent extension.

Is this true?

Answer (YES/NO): NO